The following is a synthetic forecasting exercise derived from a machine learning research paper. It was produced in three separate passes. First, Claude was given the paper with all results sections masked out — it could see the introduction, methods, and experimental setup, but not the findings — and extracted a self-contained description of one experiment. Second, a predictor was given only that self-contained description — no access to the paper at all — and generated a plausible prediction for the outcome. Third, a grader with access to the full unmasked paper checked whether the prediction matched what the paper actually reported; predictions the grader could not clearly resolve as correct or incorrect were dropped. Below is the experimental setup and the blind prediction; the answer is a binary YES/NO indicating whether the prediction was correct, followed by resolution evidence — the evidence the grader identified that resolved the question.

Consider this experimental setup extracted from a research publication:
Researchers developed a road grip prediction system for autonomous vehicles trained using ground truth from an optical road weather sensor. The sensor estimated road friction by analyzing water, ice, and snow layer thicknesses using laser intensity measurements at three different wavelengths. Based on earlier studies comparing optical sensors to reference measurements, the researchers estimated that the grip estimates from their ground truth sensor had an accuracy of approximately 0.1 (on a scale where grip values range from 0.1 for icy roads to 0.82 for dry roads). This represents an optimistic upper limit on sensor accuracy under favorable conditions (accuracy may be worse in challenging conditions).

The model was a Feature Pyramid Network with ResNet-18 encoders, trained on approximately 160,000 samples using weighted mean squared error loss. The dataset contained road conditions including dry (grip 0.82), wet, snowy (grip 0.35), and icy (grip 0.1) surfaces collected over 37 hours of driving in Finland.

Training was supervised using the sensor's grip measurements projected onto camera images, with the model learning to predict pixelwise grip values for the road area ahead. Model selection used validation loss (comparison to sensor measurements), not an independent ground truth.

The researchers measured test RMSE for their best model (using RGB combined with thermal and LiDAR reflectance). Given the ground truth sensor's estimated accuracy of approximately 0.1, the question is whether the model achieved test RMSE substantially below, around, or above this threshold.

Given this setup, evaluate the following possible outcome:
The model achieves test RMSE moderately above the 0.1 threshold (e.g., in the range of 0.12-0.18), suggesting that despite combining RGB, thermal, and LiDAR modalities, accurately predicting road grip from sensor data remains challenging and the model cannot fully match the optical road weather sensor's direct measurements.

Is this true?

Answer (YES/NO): NO